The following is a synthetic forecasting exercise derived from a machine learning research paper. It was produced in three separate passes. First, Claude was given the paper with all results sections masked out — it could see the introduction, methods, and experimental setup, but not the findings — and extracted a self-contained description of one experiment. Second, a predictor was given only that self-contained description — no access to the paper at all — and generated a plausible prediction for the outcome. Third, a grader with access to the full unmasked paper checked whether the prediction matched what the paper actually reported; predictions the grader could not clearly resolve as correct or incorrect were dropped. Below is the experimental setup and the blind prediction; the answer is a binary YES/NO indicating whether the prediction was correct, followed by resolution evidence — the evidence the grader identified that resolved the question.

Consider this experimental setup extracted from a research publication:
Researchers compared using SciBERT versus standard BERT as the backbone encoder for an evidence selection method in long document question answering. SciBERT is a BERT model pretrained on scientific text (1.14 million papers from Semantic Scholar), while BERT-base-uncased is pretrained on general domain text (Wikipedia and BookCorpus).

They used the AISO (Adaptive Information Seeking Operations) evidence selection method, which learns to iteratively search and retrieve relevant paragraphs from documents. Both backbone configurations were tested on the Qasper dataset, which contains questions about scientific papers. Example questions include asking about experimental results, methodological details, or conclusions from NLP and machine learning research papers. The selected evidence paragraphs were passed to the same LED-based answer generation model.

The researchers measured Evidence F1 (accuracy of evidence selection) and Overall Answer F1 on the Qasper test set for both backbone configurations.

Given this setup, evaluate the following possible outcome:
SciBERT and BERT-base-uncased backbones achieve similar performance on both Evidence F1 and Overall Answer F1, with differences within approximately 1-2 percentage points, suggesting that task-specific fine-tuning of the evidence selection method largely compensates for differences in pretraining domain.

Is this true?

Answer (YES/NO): NO